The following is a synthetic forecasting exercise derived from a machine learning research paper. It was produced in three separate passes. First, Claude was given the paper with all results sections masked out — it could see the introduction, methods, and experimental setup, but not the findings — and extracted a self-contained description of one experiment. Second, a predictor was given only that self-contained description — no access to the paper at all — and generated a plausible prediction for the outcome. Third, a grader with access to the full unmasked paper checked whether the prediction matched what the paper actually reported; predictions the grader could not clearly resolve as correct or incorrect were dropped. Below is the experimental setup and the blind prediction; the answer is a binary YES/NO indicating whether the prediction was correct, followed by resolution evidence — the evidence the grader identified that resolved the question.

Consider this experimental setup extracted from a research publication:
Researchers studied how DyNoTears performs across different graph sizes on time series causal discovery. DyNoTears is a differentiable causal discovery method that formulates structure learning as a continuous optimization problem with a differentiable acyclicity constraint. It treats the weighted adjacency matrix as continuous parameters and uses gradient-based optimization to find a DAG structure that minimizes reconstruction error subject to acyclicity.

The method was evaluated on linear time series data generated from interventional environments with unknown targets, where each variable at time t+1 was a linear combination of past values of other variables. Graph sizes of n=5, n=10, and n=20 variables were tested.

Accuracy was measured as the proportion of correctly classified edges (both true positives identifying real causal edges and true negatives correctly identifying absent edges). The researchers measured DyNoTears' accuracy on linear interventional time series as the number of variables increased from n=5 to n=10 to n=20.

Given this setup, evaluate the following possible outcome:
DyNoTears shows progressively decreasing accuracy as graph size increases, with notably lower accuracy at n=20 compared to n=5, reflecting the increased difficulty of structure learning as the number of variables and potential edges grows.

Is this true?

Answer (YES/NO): YES